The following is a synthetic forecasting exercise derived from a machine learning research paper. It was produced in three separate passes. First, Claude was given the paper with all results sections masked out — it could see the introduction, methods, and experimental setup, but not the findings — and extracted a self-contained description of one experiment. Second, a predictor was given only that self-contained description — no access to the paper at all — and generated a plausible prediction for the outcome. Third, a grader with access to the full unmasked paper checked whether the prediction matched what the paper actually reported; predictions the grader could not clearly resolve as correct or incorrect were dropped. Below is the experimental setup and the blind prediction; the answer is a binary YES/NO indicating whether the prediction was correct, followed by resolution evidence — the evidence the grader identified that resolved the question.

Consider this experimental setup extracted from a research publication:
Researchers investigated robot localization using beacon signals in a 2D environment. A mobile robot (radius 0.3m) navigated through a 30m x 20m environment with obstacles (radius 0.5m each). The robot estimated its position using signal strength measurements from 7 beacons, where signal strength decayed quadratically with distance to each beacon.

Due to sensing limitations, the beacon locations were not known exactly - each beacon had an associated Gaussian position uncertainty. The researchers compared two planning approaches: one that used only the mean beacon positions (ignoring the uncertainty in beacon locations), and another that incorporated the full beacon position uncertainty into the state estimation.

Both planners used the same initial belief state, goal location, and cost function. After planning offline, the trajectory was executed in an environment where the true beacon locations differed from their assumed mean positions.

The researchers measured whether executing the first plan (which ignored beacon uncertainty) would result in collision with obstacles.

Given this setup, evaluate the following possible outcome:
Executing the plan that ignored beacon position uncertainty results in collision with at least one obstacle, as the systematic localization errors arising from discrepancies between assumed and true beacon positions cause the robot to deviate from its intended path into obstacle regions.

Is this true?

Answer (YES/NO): YES